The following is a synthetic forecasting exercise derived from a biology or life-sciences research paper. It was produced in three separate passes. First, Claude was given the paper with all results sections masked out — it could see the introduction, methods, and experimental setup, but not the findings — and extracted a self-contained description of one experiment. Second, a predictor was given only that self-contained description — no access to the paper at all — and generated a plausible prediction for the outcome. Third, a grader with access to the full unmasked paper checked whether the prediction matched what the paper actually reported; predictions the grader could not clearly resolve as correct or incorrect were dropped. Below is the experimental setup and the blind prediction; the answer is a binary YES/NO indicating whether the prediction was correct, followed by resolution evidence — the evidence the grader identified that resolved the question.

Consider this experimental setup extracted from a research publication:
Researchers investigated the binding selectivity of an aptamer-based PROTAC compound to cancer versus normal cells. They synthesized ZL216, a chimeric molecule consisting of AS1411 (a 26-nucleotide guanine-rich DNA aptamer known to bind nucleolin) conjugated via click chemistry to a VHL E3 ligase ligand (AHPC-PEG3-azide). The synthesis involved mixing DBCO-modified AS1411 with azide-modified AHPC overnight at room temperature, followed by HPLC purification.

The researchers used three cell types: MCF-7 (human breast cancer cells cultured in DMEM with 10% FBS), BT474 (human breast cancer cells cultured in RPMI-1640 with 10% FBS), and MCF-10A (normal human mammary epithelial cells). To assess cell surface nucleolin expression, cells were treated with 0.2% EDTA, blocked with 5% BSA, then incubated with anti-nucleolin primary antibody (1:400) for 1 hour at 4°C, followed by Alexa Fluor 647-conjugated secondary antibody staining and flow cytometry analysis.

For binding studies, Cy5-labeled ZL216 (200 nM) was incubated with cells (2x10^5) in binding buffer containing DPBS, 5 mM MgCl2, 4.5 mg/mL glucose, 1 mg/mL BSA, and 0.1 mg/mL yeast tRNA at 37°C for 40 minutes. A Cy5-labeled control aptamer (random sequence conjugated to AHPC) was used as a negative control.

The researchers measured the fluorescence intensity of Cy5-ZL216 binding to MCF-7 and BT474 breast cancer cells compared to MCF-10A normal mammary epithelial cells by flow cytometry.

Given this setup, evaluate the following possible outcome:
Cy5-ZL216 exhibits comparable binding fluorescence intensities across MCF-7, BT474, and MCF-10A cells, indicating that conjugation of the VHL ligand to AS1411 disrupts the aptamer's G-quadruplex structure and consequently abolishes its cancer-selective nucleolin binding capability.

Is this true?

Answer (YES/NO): NO